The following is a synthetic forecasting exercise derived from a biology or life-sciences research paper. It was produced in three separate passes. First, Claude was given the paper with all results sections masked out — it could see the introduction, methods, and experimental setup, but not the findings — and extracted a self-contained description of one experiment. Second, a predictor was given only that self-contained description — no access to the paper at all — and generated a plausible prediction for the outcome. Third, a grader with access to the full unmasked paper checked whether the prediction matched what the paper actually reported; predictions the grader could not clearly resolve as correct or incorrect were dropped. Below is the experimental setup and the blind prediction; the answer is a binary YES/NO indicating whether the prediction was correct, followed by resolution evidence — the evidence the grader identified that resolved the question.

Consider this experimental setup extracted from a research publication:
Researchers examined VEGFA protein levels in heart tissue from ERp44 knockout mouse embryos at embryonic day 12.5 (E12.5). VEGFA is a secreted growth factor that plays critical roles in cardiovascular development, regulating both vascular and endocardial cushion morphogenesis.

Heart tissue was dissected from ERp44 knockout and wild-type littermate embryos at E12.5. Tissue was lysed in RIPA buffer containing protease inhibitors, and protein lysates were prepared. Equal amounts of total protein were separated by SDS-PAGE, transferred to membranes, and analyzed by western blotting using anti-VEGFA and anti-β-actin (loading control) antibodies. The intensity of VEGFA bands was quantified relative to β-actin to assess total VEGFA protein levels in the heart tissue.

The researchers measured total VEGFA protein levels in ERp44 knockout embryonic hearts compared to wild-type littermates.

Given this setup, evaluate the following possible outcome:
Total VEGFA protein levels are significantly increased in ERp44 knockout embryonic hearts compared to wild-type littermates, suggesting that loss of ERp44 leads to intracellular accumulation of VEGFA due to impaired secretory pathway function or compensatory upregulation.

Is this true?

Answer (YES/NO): NO